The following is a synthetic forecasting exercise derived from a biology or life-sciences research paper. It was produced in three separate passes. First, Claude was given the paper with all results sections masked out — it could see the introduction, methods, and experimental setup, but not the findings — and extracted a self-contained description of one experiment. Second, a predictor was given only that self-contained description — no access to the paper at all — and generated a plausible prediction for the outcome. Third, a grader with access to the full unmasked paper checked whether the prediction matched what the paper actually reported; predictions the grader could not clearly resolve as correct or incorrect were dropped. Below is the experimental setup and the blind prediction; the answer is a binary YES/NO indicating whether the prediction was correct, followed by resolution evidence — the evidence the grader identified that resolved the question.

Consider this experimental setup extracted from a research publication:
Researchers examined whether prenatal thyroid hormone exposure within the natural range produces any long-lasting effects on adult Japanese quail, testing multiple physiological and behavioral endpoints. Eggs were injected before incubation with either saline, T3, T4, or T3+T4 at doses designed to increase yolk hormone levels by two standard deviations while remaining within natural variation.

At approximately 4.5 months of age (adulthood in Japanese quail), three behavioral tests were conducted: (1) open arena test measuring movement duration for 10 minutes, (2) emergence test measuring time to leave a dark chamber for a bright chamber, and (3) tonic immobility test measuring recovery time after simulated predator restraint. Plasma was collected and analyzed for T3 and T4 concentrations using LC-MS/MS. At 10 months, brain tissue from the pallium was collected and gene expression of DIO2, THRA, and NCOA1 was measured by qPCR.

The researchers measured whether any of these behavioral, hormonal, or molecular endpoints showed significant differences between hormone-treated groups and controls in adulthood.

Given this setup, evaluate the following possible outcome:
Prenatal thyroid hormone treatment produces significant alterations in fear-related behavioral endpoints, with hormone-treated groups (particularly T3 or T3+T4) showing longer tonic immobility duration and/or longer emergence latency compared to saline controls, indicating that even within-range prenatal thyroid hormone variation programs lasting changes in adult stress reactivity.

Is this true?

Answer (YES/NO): NO